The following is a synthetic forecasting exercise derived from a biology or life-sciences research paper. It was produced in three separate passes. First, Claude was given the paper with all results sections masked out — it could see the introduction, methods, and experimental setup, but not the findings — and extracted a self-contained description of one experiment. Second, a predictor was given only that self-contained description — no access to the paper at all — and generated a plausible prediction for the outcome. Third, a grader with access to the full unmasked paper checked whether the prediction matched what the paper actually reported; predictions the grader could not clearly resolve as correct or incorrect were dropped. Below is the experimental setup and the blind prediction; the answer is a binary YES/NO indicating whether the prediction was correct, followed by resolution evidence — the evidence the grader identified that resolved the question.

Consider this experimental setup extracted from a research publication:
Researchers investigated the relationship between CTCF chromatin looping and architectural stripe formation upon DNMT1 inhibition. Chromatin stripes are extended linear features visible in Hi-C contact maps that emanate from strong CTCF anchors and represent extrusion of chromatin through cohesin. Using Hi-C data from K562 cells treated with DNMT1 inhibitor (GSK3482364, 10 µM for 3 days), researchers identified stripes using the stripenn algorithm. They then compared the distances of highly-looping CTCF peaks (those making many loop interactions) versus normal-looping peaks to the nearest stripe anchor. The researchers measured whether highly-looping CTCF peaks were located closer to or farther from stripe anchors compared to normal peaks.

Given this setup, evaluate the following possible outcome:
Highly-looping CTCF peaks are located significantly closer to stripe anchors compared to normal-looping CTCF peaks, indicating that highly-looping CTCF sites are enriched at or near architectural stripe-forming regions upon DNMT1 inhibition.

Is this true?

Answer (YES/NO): YES